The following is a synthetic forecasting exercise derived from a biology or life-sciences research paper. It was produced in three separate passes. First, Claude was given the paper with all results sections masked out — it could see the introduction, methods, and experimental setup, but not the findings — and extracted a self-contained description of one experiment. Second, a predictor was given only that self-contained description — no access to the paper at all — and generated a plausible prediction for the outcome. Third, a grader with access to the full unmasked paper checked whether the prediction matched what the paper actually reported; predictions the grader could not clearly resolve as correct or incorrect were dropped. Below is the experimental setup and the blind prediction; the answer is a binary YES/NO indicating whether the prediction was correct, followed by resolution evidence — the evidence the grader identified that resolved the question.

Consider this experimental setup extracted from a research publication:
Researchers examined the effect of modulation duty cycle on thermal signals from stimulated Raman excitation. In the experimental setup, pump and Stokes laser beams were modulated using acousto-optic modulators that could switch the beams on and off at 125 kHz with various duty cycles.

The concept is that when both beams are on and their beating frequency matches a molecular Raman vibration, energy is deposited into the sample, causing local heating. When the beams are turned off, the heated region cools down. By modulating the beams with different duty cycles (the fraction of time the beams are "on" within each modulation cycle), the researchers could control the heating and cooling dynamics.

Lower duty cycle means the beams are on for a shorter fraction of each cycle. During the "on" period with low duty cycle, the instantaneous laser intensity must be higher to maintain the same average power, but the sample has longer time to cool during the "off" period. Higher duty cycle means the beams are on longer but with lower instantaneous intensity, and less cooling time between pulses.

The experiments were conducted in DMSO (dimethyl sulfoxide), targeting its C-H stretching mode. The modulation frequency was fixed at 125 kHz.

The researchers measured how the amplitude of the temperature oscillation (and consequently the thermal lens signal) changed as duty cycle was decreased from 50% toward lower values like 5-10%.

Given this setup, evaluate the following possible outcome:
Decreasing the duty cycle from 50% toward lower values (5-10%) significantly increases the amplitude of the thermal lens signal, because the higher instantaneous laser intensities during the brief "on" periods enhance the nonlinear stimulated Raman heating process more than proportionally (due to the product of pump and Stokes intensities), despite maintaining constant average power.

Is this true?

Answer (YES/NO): YES